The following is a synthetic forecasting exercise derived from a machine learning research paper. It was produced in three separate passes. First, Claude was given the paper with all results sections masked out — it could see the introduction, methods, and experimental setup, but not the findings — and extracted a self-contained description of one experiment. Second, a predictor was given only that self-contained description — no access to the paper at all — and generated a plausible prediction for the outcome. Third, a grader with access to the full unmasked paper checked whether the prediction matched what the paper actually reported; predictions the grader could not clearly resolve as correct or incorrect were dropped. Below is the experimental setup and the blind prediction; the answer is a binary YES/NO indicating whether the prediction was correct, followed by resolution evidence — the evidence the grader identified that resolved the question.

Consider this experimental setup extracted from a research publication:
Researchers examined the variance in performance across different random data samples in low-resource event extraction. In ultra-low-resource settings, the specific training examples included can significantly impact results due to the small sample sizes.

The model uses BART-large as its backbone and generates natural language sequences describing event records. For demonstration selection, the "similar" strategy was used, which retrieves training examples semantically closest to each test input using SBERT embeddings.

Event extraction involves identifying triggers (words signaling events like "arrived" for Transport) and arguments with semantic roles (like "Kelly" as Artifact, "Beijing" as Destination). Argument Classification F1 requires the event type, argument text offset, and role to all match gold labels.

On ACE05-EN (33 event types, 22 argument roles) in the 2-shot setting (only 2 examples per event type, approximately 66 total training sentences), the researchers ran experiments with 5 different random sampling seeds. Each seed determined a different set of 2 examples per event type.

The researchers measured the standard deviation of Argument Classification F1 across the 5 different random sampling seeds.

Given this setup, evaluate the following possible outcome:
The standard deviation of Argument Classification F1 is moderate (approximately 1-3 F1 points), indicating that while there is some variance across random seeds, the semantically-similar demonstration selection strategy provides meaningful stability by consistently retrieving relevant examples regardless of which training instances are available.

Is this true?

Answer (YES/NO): NO